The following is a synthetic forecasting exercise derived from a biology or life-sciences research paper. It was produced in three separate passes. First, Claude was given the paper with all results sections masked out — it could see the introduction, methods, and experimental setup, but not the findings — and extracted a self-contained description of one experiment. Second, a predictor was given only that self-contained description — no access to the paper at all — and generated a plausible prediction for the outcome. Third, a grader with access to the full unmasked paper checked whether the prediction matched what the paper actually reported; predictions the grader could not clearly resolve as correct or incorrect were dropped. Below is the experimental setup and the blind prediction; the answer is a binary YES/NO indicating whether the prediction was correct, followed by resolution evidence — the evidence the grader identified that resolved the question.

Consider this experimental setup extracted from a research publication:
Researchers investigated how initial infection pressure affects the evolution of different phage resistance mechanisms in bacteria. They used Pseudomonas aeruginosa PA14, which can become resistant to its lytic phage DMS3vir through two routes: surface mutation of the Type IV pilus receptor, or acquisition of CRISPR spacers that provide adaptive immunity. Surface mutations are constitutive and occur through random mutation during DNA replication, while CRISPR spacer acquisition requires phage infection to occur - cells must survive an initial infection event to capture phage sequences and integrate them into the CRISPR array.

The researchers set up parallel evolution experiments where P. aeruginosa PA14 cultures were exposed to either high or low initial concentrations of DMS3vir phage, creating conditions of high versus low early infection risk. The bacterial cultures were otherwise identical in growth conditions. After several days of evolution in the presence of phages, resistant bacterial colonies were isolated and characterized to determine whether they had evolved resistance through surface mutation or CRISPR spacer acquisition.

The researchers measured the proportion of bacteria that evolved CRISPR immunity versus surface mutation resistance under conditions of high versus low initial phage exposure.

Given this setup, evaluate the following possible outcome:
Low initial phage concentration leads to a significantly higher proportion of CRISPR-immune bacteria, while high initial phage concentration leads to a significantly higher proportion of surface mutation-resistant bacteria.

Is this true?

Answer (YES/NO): NO